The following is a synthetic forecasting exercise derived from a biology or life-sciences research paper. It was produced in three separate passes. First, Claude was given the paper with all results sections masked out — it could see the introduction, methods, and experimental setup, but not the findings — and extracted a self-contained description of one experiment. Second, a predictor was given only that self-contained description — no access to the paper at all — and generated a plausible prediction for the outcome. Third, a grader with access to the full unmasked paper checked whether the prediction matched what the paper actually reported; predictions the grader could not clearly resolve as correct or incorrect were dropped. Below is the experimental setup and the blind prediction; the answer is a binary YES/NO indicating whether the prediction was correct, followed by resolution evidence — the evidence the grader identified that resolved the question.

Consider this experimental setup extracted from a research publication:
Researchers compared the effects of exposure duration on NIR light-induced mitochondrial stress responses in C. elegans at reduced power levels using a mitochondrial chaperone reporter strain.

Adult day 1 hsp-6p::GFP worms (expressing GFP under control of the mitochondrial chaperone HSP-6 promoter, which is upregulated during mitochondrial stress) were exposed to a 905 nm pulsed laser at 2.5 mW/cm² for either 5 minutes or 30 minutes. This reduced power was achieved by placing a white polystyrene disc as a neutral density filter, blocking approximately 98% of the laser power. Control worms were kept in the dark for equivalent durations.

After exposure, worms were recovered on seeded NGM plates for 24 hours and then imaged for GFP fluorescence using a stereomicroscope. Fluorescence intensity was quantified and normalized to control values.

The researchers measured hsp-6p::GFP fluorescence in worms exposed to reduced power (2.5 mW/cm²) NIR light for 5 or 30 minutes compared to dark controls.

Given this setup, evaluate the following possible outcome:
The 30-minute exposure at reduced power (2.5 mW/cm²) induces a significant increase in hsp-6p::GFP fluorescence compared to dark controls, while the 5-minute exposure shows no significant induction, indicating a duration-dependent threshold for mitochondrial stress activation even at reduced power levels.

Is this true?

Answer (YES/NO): NO